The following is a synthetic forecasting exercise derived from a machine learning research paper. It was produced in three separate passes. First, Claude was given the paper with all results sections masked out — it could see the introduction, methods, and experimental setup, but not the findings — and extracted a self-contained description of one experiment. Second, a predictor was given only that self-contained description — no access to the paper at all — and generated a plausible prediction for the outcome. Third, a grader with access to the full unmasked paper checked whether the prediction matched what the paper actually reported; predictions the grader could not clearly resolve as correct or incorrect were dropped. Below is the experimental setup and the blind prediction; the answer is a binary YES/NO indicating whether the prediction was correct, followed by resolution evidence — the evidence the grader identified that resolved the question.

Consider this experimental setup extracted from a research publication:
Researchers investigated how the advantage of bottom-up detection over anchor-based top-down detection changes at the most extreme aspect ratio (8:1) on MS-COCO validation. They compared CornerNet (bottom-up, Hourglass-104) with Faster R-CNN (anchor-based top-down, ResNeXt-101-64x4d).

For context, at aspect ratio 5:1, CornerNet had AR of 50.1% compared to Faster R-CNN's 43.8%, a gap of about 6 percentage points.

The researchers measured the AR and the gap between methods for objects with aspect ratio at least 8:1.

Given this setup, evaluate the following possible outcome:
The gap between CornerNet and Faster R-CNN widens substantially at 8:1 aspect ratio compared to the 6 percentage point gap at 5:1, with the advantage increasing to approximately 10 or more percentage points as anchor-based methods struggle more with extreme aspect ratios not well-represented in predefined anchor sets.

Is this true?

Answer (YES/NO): YES